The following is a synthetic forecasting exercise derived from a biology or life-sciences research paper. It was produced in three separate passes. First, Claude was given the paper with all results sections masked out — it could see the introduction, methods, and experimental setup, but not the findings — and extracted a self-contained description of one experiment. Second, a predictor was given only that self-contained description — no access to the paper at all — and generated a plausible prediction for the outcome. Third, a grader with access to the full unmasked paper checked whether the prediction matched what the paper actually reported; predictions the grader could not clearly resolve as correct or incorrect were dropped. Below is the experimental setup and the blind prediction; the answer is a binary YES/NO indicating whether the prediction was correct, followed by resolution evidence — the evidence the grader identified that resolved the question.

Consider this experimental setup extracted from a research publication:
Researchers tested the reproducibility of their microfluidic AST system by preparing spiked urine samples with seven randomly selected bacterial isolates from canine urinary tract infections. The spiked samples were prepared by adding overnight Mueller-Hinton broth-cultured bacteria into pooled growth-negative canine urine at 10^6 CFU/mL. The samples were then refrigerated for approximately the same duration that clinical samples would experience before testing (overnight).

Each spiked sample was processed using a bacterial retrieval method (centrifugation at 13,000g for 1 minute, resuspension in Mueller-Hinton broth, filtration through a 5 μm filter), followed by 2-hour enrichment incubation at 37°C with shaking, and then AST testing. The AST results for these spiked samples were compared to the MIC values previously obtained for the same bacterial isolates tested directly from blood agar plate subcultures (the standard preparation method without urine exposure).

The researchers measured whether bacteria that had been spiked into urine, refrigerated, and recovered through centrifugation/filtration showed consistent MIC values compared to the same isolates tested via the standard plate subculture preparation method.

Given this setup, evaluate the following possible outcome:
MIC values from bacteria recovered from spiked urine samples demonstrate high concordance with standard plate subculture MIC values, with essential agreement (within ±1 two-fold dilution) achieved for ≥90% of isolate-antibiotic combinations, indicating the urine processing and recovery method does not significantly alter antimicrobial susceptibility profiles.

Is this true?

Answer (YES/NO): YES